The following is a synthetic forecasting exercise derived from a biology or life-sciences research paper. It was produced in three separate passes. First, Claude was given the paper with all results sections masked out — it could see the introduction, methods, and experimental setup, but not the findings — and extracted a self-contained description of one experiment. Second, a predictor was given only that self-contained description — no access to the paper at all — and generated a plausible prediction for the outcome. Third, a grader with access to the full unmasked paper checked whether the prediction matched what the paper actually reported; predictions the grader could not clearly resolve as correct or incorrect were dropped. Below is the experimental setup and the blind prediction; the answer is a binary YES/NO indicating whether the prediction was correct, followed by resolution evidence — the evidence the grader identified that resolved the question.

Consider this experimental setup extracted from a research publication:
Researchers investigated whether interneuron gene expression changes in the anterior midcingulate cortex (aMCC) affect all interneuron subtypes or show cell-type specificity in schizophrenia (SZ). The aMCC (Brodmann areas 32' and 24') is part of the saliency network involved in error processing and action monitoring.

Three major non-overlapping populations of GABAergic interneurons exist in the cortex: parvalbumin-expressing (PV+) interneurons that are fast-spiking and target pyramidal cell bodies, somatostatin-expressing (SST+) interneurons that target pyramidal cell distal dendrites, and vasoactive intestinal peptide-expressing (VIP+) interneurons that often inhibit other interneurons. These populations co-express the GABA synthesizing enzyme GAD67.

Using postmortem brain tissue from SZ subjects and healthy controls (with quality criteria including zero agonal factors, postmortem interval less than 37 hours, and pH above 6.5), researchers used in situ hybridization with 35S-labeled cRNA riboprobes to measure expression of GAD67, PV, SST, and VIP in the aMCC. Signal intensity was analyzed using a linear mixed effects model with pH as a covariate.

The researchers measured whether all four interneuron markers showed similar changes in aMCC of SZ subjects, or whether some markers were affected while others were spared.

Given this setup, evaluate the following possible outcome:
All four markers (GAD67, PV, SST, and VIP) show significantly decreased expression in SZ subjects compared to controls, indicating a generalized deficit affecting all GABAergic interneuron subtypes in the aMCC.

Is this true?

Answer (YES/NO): NO